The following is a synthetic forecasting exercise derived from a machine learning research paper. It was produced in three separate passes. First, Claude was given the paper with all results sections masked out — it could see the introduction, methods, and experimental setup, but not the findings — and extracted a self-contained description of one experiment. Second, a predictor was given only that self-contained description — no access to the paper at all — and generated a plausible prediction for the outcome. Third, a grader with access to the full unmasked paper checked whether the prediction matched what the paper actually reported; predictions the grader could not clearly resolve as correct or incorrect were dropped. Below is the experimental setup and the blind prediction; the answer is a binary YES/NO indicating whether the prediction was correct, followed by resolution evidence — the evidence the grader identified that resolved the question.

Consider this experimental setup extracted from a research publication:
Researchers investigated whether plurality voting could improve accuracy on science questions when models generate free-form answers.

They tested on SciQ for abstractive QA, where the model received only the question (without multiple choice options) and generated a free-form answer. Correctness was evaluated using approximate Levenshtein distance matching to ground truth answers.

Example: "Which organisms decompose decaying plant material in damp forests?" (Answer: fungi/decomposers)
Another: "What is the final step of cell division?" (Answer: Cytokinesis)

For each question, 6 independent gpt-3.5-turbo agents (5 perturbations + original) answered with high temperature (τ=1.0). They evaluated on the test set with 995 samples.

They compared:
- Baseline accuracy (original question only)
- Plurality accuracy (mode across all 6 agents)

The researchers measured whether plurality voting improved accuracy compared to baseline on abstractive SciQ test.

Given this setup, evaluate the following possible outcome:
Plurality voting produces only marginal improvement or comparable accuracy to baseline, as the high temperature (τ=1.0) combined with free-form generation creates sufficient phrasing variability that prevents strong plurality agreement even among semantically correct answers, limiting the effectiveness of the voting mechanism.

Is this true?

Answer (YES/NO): NO